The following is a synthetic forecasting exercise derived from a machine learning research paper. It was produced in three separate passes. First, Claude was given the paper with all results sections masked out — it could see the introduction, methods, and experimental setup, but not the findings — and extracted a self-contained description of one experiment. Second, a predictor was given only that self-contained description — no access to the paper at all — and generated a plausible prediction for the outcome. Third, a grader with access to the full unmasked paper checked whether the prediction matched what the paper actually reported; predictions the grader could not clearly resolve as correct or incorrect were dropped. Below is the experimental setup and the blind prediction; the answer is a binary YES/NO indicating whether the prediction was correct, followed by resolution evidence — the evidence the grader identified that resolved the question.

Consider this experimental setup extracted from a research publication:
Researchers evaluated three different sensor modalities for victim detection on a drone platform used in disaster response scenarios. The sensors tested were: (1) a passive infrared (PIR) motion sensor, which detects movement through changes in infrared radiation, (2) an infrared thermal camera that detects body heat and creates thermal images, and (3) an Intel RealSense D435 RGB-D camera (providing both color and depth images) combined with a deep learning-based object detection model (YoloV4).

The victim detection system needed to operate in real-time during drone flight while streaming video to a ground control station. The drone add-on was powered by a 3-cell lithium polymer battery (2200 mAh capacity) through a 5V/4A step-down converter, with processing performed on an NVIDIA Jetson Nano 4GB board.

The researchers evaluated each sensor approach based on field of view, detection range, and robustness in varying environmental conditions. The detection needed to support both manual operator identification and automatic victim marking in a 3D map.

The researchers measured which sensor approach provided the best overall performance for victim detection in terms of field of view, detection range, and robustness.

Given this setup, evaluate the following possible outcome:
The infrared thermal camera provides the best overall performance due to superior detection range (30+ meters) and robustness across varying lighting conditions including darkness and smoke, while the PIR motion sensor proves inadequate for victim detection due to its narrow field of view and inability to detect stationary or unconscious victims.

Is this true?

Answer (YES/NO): NO